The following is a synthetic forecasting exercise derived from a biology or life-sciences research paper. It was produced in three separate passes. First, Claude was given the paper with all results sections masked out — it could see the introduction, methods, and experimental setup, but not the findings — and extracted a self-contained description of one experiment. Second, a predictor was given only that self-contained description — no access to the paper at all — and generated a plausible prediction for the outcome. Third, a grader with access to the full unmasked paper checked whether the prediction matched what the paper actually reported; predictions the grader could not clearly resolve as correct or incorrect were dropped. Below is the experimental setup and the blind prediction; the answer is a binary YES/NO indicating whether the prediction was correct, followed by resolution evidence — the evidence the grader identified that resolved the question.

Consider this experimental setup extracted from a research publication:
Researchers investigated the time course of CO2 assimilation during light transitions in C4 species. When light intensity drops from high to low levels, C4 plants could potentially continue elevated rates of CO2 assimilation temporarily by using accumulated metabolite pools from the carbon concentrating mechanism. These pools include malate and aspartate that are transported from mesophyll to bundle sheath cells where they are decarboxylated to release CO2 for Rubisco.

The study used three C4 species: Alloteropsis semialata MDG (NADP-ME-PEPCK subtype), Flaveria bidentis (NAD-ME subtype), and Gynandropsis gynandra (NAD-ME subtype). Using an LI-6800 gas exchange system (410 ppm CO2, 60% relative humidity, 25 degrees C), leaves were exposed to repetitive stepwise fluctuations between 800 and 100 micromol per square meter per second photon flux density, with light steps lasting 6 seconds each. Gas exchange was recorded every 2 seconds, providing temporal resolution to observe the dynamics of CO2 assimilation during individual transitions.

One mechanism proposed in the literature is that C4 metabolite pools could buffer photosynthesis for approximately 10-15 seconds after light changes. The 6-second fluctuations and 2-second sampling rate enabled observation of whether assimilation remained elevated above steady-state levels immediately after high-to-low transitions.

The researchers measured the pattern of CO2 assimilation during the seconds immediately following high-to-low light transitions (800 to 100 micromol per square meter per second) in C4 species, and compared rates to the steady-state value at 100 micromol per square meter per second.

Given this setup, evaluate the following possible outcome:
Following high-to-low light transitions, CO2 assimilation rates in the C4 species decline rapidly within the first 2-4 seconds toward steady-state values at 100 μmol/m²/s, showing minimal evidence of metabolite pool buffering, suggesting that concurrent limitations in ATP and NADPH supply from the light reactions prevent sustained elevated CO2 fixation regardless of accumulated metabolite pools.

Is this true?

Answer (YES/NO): NO